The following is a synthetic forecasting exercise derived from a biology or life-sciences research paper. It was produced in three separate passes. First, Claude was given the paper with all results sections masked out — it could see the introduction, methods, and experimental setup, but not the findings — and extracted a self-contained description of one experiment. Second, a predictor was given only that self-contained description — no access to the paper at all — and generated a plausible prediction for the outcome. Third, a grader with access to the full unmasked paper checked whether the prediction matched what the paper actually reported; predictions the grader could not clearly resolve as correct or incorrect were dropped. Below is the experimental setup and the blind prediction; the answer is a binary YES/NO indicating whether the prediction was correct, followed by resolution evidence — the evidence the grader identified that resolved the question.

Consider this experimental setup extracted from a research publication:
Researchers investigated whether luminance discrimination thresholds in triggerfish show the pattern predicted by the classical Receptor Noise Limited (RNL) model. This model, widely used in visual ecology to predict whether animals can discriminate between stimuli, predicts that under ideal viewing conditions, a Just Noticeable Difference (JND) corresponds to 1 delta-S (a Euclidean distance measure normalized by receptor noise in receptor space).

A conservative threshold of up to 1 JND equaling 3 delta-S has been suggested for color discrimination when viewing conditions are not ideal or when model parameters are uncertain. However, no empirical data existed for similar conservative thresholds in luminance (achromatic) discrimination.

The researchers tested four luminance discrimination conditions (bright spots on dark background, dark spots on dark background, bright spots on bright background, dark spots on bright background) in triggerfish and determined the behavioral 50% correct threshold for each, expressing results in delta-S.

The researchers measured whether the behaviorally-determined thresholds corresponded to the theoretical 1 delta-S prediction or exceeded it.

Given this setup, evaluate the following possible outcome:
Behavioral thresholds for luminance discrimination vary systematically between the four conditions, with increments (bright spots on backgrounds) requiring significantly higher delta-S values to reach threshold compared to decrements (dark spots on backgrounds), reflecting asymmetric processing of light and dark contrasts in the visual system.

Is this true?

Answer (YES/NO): NO